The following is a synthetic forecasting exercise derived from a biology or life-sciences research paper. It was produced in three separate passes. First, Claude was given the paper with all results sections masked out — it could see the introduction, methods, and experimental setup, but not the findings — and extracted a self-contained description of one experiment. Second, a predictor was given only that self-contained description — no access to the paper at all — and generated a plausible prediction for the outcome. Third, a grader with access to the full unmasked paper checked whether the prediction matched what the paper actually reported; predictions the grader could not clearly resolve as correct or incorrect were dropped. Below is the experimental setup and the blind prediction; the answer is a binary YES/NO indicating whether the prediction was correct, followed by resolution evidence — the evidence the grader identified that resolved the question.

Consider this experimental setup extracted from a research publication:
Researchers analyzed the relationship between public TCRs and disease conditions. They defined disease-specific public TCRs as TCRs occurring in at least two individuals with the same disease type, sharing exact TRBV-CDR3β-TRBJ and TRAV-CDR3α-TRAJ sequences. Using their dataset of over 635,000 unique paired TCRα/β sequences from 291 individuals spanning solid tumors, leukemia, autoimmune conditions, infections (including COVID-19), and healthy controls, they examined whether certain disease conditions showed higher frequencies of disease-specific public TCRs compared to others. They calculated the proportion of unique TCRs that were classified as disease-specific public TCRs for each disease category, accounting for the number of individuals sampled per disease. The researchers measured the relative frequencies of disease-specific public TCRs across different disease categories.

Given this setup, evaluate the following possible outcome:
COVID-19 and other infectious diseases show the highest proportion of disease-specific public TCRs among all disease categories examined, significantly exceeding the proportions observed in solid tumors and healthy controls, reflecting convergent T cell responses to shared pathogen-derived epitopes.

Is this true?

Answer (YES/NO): NO